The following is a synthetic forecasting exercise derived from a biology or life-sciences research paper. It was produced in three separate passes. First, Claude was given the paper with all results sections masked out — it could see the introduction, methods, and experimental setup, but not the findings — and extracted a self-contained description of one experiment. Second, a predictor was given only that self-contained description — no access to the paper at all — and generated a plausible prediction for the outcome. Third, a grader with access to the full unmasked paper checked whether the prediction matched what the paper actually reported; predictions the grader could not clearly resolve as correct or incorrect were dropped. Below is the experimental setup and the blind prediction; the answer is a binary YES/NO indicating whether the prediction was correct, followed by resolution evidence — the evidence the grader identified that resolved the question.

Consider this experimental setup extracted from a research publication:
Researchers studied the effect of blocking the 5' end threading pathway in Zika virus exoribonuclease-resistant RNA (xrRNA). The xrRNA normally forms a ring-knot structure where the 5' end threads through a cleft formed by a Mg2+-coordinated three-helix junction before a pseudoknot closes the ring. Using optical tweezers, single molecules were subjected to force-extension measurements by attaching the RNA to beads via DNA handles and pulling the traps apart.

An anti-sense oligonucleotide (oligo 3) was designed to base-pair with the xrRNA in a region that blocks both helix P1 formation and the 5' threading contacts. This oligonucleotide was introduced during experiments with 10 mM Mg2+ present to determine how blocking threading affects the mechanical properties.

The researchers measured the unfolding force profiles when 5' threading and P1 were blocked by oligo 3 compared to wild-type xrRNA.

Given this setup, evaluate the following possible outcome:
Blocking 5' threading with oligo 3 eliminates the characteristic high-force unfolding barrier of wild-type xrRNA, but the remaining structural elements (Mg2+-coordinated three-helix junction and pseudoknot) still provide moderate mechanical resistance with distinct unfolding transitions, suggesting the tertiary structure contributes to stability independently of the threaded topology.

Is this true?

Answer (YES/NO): NO